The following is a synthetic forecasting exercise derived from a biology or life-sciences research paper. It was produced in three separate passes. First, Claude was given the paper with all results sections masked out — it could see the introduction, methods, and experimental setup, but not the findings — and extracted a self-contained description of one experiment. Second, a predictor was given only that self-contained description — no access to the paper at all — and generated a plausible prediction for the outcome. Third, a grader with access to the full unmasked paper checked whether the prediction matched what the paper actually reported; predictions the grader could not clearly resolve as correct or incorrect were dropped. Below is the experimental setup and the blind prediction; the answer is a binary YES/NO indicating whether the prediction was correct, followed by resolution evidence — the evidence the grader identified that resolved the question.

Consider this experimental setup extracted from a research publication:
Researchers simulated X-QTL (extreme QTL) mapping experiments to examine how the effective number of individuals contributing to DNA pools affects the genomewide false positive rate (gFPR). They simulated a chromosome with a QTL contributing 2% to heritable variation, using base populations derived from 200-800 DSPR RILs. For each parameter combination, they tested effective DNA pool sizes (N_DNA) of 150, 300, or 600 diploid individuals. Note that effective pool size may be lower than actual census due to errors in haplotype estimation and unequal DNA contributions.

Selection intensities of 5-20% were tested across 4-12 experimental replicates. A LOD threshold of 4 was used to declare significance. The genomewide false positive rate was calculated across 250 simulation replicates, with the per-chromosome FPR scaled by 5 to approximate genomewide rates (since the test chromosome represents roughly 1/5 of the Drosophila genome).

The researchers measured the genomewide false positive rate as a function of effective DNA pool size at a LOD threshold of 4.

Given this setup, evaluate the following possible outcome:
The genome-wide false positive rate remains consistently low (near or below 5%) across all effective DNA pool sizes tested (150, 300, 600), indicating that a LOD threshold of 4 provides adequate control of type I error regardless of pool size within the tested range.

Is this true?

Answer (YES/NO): NO